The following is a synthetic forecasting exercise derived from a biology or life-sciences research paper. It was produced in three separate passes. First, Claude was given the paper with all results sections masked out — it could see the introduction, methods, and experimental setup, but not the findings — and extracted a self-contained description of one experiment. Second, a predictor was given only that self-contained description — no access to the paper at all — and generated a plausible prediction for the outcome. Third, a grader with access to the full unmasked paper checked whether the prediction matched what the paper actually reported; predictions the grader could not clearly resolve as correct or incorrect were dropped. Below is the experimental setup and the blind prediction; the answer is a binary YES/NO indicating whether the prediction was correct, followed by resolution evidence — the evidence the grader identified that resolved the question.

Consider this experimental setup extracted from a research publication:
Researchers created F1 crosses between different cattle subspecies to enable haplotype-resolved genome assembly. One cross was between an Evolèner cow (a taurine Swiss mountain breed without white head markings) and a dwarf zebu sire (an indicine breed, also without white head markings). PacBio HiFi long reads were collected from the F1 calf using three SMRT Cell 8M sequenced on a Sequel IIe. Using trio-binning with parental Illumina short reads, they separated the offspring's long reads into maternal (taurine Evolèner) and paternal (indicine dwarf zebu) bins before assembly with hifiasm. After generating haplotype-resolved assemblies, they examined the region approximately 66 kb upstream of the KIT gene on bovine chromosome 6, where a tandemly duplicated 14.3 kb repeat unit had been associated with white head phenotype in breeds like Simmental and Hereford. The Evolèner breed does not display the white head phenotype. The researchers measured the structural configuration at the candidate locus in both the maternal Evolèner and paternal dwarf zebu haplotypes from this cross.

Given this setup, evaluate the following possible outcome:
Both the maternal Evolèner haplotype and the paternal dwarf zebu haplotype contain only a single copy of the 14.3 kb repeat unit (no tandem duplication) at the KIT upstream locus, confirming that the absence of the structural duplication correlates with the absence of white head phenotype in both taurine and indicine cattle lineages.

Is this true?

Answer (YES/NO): NO